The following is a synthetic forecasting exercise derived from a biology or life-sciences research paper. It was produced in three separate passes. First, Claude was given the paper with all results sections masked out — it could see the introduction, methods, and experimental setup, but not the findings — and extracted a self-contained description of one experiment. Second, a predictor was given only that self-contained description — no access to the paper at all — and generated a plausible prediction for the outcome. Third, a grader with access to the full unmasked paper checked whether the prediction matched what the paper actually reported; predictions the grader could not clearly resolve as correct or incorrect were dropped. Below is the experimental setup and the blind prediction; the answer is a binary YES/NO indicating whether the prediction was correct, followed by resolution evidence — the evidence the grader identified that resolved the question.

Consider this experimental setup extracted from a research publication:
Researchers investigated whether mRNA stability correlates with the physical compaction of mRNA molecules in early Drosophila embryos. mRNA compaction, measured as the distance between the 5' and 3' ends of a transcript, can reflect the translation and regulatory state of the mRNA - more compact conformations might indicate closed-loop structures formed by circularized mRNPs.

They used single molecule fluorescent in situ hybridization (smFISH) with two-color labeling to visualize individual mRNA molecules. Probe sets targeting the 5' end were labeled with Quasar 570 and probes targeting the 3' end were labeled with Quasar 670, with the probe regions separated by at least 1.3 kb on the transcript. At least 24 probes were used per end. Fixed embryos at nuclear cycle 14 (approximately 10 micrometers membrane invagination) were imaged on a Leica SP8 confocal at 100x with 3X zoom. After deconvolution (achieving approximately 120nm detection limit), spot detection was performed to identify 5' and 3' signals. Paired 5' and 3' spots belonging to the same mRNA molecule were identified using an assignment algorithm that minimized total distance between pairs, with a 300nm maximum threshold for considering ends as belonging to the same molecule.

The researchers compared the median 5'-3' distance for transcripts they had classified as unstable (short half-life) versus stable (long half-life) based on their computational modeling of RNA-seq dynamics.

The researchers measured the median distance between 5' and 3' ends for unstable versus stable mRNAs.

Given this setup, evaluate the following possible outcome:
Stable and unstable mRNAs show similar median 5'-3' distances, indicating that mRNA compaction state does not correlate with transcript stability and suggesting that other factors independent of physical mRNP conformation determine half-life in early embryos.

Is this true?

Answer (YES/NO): NO